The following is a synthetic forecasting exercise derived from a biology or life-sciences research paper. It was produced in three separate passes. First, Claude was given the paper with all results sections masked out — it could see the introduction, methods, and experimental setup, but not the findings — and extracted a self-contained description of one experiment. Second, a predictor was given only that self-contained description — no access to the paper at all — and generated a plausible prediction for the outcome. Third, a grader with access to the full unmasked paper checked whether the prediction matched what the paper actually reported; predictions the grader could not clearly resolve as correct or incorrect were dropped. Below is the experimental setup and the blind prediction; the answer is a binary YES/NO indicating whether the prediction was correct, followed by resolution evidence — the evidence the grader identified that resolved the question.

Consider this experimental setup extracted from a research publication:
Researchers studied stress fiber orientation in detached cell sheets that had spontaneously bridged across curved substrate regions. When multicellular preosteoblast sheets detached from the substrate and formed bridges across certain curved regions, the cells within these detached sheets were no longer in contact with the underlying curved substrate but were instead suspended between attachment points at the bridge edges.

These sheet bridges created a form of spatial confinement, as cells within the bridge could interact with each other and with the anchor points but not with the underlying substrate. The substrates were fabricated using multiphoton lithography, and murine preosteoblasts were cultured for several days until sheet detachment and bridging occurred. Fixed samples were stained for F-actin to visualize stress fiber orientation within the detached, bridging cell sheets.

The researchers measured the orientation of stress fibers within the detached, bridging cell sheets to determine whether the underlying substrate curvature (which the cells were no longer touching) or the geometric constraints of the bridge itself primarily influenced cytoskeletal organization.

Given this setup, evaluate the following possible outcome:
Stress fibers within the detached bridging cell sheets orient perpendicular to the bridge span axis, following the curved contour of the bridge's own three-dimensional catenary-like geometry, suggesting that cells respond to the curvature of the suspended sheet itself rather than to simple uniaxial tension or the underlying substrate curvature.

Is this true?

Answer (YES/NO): NO